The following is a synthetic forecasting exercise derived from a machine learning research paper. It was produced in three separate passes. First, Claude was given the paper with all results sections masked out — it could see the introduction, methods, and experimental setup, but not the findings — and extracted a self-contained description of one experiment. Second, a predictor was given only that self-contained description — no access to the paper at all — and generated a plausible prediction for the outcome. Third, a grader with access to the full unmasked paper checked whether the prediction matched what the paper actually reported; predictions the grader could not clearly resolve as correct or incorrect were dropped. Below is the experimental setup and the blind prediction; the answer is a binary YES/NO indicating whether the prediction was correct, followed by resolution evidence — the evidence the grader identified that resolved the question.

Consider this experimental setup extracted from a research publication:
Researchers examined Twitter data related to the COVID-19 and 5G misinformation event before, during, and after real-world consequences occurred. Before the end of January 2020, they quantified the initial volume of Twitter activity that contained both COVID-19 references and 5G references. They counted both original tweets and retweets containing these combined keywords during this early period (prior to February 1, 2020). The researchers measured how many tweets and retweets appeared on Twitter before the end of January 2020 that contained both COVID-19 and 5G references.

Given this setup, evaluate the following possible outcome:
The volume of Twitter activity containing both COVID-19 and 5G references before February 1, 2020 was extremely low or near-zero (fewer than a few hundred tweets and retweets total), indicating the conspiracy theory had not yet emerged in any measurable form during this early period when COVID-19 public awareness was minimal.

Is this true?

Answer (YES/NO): NO